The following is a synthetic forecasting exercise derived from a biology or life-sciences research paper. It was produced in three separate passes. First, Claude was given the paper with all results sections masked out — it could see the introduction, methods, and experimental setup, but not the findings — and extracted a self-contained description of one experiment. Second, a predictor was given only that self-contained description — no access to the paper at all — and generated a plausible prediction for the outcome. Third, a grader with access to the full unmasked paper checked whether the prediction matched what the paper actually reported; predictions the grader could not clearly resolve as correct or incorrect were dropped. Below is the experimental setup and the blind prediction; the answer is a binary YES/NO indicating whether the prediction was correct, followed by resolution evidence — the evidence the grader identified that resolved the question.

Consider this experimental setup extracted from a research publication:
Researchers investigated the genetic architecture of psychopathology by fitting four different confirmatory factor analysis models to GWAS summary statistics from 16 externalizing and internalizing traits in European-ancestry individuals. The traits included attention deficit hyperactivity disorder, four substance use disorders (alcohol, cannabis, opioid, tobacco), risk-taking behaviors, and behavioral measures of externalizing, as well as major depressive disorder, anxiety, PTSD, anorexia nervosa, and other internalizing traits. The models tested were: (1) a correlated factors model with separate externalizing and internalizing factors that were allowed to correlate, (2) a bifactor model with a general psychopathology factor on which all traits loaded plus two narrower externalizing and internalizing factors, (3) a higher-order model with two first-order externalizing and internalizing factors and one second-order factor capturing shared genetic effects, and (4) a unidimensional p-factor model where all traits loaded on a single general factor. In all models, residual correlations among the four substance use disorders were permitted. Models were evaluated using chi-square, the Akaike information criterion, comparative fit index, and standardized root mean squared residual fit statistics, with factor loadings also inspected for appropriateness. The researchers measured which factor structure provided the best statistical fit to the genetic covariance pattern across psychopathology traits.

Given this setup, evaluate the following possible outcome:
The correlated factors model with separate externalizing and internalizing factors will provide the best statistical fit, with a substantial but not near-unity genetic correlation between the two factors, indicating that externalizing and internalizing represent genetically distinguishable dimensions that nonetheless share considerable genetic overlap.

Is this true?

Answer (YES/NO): NO